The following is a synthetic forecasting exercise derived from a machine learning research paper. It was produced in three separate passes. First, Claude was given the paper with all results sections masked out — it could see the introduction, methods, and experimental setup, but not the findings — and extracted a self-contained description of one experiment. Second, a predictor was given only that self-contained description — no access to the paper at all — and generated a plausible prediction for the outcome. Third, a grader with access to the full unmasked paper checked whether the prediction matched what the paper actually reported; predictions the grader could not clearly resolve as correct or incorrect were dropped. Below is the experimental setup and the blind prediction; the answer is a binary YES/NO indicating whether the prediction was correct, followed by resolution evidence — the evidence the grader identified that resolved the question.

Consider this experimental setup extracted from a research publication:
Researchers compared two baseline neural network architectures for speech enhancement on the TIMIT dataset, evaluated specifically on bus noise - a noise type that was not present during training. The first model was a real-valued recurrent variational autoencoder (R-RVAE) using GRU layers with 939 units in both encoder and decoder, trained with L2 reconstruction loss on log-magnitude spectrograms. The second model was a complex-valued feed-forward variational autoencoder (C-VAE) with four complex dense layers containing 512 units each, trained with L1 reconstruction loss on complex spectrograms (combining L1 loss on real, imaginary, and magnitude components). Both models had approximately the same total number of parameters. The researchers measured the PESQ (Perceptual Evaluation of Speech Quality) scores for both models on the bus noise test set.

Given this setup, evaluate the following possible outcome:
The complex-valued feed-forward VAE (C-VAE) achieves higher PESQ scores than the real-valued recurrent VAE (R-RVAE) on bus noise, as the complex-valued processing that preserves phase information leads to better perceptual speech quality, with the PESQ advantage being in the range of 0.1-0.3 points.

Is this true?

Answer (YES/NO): NO